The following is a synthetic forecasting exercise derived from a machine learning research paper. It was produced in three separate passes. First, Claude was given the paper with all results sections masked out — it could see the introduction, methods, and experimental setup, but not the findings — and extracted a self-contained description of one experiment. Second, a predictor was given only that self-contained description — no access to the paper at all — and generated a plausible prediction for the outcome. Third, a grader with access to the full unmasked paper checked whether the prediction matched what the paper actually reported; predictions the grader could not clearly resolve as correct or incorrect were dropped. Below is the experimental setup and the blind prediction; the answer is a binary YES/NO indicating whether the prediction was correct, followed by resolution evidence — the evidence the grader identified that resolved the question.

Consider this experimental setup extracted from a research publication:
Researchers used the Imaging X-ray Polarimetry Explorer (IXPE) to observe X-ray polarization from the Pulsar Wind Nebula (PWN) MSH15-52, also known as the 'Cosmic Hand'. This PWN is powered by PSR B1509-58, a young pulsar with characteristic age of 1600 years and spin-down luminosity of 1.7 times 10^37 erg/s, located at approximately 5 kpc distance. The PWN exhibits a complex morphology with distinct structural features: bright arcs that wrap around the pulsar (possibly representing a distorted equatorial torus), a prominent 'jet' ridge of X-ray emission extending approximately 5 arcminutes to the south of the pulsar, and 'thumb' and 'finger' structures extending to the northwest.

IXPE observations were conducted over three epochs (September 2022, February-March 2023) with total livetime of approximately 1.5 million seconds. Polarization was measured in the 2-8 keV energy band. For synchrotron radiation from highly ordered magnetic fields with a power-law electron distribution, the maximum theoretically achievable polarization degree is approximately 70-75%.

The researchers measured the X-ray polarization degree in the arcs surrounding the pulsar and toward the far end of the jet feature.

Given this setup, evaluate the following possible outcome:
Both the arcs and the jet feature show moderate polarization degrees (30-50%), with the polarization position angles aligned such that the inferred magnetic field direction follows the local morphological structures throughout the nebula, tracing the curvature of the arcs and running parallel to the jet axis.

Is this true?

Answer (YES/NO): NO